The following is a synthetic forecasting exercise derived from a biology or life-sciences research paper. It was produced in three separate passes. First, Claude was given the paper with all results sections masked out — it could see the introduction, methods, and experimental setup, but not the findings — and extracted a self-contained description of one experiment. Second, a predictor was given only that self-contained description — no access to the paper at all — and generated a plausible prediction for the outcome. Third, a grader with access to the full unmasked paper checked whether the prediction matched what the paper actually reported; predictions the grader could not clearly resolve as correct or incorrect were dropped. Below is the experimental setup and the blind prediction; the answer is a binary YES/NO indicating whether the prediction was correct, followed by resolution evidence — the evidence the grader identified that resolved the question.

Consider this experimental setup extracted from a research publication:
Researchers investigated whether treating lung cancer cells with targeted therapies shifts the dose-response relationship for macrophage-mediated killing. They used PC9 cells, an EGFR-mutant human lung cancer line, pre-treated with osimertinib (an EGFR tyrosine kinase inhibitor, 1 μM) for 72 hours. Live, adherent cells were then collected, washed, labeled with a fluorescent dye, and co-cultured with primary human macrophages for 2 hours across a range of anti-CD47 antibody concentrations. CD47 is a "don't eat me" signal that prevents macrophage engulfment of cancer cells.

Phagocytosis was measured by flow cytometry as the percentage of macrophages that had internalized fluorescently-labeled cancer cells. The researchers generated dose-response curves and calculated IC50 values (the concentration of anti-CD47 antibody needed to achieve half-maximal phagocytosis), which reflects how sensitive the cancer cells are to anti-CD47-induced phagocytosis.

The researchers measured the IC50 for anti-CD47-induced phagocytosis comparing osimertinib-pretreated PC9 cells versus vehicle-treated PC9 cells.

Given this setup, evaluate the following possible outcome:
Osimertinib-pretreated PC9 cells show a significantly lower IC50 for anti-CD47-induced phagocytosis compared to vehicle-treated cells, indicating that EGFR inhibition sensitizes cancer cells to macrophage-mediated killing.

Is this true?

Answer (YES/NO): YES